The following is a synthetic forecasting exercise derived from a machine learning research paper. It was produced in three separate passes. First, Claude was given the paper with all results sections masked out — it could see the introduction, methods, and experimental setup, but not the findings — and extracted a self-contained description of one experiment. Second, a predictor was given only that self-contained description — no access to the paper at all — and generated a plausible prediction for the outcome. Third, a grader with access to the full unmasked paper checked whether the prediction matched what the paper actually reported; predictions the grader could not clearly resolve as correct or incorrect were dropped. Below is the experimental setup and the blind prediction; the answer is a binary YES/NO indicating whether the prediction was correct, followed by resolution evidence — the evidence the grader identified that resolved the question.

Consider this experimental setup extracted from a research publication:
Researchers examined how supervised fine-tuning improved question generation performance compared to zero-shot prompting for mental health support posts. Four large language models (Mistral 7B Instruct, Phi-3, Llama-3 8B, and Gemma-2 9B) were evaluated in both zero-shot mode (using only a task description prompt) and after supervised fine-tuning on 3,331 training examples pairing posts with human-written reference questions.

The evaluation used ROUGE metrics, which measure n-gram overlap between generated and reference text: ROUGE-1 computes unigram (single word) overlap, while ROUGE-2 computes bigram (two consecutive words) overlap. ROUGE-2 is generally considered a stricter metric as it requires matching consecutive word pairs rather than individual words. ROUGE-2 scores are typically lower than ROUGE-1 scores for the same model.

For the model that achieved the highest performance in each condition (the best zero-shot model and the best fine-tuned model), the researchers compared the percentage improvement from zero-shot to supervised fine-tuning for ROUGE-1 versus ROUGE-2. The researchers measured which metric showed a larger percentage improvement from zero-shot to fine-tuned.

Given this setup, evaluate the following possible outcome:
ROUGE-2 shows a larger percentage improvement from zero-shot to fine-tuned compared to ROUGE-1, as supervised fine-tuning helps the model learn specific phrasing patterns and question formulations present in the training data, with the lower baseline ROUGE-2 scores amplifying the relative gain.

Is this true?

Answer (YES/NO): YES